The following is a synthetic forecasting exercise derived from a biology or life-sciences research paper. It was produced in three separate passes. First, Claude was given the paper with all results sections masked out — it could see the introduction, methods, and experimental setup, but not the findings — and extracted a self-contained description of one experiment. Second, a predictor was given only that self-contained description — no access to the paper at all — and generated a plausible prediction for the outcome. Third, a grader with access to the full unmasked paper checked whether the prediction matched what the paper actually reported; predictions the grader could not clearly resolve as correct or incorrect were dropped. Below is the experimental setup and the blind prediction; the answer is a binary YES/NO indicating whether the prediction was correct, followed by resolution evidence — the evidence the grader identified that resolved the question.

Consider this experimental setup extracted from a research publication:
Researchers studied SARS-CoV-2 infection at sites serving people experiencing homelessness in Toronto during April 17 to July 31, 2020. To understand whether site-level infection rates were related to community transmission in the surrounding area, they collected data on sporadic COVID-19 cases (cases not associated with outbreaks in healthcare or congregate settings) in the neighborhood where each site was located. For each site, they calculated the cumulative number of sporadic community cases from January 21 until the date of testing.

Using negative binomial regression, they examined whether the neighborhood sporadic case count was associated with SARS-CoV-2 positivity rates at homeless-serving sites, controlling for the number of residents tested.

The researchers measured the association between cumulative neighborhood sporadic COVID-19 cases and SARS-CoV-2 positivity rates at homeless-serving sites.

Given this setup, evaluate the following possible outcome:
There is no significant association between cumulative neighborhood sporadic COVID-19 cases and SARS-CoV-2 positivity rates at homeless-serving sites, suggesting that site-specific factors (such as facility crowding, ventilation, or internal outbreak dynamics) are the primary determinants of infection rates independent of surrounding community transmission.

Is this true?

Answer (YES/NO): YES